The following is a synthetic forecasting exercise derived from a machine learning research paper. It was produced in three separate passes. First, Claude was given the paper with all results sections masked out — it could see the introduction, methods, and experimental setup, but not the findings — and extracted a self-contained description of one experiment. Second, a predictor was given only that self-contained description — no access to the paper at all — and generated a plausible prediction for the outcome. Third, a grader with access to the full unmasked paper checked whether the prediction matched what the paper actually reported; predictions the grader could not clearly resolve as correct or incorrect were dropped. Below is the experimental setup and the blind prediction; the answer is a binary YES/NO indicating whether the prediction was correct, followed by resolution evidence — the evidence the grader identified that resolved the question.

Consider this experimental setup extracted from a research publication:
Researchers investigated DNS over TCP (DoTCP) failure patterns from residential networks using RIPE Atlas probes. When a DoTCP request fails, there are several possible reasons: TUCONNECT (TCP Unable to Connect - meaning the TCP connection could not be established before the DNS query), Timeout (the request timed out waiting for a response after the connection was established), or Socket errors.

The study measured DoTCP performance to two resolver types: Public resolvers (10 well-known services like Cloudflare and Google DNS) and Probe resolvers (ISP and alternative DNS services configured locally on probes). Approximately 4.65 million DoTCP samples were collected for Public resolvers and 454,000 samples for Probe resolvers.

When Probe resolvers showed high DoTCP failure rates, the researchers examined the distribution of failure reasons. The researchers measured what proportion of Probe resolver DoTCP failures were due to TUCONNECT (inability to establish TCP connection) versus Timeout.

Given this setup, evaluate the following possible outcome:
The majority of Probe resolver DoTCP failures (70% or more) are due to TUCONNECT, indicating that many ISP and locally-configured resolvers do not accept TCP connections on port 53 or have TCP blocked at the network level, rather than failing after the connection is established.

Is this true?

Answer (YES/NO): YES